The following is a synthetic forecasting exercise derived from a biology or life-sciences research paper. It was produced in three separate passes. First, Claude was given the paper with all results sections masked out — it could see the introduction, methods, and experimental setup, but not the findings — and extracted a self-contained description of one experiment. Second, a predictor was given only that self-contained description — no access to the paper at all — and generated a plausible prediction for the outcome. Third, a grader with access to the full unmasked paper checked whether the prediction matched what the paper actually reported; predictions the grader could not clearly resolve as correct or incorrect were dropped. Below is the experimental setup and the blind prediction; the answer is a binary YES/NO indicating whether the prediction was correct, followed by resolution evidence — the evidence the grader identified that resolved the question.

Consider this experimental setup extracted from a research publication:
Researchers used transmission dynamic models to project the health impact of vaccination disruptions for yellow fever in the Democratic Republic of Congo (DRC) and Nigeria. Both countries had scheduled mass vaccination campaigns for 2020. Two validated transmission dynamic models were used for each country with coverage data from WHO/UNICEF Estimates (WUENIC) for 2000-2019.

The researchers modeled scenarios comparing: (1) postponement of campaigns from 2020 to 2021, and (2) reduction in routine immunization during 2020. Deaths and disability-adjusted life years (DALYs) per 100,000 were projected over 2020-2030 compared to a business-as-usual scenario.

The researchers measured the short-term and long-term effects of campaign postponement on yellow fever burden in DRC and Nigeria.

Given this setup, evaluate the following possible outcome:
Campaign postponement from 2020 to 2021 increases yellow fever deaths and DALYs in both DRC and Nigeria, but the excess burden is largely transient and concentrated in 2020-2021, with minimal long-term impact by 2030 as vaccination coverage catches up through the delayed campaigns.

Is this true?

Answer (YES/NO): NO